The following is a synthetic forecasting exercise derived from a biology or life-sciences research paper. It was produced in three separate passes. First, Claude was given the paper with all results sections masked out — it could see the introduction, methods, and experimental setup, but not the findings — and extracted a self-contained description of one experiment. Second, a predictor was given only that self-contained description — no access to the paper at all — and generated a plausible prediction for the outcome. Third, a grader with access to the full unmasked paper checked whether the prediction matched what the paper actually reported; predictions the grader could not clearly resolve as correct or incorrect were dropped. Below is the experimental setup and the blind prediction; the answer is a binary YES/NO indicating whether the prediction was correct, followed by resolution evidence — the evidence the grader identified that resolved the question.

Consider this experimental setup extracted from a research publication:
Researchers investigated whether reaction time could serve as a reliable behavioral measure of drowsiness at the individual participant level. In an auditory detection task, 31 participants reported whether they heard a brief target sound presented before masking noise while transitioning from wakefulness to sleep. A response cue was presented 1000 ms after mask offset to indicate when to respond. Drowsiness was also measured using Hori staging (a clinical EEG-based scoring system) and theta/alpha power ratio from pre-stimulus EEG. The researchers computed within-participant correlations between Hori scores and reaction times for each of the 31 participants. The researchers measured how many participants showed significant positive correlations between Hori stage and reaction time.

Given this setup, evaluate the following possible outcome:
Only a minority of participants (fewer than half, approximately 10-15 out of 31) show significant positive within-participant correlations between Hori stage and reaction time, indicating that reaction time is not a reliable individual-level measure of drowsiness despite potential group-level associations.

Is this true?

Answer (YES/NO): NO